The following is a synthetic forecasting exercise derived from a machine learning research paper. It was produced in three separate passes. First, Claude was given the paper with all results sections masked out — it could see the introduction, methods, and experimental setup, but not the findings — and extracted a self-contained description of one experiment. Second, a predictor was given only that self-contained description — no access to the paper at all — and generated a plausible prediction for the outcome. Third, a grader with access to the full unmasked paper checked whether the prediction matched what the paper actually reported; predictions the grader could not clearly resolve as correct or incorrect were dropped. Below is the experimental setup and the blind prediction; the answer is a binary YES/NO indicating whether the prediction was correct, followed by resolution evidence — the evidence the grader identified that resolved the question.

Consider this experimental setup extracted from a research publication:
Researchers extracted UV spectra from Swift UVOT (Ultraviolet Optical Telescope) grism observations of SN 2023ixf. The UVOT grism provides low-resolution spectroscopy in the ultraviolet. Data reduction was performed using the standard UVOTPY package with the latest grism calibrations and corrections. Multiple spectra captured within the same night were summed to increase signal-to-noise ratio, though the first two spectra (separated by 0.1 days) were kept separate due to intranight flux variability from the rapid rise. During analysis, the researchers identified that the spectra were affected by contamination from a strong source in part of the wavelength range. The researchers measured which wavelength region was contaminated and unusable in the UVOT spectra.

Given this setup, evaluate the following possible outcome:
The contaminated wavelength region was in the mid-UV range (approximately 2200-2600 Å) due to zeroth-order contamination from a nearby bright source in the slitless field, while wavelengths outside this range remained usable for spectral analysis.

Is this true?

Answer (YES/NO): NO